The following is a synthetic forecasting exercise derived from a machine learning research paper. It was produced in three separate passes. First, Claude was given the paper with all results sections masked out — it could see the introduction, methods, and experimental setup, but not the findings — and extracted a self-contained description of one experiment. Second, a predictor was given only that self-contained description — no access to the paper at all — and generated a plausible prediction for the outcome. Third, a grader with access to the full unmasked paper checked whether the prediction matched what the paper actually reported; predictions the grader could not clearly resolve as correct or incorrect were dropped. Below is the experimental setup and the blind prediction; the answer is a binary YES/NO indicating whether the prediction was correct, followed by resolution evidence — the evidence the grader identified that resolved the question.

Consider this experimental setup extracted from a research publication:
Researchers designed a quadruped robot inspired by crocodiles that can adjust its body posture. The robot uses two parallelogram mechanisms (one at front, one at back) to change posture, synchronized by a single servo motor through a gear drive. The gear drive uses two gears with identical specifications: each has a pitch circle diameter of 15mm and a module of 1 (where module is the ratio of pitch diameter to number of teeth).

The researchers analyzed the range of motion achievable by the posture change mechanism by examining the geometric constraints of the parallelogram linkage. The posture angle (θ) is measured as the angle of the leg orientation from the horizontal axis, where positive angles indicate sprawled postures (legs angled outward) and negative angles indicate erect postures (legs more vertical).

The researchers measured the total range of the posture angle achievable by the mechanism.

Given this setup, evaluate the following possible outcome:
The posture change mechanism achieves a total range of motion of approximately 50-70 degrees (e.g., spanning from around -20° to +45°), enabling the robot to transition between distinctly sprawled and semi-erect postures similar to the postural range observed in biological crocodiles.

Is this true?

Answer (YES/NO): NO